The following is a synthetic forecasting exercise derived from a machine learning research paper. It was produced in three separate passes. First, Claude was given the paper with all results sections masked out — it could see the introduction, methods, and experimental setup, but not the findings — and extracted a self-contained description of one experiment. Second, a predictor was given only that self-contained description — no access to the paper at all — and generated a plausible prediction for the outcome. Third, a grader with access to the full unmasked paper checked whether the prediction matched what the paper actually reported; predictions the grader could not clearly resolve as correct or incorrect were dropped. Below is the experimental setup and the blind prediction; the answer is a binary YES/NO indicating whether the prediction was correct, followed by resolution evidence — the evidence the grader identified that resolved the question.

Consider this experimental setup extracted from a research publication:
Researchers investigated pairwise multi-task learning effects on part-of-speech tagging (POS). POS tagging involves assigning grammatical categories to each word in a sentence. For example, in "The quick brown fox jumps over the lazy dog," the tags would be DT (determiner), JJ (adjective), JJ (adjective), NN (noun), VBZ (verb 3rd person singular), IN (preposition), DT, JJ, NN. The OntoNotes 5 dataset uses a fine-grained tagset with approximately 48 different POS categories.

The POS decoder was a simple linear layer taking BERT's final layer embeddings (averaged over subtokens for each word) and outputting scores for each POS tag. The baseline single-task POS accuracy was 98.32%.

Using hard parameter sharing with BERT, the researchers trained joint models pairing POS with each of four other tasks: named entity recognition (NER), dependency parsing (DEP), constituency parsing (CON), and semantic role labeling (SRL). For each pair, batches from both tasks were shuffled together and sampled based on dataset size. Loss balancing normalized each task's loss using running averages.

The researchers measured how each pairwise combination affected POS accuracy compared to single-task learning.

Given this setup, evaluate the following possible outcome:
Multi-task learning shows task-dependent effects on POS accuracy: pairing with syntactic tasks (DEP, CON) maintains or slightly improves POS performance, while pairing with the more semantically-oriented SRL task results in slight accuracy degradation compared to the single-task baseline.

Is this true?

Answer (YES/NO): NO